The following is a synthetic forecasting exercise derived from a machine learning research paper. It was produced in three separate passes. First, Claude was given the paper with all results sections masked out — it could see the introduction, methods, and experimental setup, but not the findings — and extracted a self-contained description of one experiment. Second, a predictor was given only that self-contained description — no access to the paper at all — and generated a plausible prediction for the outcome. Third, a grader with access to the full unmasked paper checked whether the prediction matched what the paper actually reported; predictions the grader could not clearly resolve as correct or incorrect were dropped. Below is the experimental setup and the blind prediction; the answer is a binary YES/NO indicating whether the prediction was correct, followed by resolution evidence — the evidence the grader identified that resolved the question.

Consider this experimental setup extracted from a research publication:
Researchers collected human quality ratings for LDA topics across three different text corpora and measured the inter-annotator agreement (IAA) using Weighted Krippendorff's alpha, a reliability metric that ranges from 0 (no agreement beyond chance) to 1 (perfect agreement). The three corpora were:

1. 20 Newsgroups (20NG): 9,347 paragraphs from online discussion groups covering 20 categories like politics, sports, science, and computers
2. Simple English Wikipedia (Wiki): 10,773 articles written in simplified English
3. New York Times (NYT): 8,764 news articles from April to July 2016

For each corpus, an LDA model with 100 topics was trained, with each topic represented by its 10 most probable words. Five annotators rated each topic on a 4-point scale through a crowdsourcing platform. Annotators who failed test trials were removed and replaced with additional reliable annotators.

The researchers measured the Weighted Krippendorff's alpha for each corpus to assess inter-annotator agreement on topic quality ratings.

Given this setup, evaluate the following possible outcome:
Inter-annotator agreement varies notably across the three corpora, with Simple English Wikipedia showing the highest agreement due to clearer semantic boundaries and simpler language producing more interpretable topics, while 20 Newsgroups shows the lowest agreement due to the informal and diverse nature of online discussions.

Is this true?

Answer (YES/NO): NO